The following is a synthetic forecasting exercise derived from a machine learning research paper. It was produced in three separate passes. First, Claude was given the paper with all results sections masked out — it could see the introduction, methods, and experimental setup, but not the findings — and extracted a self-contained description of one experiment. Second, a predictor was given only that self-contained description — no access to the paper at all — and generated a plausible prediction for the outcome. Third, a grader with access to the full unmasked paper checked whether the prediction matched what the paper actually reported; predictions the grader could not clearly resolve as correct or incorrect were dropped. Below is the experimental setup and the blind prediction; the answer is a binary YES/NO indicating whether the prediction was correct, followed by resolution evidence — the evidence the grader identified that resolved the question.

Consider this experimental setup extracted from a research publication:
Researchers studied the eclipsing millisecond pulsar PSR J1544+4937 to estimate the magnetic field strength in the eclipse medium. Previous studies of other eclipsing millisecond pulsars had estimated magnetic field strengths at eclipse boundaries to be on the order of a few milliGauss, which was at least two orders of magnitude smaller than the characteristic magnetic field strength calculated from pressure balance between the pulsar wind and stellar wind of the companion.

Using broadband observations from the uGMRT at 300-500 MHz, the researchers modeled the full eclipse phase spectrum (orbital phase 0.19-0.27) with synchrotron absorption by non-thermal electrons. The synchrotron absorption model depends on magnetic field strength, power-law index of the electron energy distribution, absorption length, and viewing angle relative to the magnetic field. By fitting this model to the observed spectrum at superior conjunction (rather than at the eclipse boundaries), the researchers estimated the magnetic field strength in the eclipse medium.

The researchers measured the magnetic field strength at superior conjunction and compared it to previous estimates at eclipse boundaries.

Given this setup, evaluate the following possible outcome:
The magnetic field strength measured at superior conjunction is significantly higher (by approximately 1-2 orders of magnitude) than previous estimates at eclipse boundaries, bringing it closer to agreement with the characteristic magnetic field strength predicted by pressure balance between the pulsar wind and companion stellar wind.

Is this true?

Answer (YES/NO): NO